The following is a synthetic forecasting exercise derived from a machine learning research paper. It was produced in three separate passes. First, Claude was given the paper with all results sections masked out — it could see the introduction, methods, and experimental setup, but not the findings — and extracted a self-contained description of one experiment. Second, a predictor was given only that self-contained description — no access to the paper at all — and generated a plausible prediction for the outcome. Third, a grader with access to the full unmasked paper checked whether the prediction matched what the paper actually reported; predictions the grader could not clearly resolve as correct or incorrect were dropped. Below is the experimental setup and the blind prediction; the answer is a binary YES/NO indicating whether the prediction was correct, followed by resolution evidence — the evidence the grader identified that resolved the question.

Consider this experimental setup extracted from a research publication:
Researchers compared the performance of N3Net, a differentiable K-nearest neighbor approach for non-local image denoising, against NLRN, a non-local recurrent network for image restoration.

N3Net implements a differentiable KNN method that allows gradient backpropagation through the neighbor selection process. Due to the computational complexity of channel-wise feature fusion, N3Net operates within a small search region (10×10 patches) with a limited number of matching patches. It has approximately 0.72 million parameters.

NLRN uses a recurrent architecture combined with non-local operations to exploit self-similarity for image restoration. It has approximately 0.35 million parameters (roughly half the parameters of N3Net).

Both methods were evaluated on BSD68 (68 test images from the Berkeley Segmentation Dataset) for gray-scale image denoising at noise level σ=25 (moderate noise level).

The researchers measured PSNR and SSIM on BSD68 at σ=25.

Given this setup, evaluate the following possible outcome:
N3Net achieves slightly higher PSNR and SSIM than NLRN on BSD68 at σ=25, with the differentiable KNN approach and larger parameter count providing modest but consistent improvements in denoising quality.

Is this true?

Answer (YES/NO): NO